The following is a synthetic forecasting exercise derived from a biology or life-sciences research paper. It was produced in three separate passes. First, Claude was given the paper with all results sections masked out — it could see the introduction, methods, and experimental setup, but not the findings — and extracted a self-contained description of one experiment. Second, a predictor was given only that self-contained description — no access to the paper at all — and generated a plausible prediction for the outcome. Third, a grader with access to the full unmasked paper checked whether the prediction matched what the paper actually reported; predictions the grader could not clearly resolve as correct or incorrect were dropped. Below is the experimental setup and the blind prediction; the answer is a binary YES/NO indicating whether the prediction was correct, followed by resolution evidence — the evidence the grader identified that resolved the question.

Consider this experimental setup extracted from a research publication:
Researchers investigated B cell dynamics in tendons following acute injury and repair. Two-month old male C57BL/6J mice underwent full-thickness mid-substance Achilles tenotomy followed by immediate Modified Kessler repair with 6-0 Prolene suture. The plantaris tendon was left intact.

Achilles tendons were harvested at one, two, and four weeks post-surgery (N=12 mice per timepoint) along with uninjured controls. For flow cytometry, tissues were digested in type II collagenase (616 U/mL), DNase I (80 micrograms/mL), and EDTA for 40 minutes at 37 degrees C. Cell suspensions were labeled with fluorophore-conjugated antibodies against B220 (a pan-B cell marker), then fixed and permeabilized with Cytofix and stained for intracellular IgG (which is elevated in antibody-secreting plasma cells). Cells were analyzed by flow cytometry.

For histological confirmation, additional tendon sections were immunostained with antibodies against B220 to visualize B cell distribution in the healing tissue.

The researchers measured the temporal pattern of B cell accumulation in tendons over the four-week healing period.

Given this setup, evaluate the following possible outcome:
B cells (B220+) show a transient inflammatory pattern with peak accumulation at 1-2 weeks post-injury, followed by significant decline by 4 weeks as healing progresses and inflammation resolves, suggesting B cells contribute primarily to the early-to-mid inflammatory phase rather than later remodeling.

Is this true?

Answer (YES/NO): NO